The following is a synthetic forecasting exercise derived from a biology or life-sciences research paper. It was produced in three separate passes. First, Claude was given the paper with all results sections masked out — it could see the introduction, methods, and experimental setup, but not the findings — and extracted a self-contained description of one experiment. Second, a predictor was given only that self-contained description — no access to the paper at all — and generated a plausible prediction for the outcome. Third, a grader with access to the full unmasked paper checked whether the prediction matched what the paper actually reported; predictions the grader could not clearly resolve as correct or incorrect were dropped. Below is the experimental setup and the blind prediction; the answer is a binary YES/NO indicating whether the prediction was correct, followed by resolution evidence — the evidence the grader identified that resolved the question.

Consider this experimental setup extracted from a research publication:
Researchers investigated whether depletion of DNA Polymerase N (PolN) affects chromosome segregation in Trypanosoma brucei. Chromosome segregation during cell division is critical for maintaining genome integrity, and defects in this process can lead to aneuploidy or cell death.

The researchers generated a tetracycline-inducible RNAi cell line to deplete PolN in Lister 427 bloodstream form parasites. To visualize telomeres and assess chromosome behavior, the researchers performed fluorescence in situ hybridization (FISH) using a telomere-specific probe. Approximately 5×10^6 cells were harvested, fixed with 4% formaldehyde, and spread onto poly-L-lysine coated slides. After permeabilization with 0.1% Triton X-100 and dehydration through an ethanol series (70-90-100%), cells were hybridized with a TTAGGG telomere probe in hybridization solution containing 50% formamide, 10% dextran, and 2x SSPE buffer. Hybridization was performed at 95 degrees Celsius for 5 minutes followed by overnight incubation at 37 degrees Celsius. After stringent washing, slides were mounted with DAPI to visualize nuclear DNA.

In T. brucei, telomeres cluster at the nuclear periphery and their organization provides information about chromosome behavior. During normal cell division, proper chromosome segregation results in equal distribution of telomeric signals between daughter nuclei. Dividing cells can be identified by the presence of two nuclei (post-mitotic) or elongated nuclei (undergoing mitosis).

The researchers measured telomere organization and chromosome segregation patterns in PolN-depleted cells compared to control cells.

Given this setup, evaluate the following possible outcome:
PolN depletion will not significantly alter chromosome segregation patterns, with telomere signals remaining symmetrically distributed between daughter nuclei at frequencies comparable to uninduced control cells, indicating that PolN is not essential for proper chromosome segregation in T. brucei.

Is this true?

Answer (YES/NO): NO